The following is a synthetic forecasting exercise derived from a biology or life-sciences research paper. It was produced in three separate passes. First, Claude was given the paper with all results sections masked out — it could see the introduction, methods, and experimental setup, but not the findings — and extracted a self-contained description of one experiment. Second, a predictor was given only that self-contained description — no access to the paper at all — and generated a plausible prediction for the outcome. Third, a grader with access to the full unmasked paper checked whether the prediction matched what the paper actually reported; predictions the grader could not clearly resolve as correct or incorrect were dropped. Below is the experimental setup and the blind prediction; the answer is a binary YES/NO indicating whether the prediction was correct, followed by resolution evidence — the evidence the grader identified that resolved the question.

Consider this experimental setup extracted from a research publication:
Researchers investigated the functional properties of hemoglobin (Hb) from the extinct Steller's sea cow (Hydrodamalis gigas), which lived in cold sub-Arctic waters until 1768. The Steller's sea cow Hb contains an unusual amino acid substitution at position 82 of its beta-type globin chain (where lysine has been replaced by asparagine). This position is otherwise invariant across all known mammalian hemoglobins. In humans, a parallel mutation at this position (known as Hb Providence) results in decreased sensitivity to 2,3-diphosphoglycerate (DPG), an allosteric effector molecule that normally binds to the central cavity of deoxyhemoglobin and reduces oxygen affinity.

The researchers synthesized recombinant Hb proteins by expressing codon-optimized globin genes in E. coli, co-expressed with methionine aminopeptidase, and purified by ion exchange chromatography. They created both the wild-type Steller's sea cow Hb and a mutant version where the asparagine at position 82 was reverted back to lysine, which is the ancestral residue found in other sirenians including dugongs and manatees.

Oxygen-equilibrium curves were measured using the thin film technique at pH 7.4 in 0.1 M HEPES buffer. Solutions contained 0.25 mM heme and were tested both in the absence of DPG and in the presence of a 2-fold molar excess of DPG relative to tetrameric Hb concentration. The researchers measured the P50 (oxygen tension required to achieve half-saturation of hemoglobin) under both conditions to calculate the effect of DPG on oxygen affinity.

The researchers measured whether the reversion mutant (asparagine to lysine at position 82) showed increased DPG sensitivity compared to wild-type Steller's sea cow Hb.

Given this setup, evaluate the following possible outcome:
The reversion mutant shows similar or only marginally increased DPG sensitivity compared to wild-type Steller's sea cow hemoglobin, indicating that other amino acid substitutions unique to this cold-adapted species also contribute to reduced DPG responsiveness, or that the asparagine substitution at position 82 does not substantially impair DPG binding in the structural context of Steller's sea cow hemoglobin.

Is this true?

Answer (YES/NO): NO